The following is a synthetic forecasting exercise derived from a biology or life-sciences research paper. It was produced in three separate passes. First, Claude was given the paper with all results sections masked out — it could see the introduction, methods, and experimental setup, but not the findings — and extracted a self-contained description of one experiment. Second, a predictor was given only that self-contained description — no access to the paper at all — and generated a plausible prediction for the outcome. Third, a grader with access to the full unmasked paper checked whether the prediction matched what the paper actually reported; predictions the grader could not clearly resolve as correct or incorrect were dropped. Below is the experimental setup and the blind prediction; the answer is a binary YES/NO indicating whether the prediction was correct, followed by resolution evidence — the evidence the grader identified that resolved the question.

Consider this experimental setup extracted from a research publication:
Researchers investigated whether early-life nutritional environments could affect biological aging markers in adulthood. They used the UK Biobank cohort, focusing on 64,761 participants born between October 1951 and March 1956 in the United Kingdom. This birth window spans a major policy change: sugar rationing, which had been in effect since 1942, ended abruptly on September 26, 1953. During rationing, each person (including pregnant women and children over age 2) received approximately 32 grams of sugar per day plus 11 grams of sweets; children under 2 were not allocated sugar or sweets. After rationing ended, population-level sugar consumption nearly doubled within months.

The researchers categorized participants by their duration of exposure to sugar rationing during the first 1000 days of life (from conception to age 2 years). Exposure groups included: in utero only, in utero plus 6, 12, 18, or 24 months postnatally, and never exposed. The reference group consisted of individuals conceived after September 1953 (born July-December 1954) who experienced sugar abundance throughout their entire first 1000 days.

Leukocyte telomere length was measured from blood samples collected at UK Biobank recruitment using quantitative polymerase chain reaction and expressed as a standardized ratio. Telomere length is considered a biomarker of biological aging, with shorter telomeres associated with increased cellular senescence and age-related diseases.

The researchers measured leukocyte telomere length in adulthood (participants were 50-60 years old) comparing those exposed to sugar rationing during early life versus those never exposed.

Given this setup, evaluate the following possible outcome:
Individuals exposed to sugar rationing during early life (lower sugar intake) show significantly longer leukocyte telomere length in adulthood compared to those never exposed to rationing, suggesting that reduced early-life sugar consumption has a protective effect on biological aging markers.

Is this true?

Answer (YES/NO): YES